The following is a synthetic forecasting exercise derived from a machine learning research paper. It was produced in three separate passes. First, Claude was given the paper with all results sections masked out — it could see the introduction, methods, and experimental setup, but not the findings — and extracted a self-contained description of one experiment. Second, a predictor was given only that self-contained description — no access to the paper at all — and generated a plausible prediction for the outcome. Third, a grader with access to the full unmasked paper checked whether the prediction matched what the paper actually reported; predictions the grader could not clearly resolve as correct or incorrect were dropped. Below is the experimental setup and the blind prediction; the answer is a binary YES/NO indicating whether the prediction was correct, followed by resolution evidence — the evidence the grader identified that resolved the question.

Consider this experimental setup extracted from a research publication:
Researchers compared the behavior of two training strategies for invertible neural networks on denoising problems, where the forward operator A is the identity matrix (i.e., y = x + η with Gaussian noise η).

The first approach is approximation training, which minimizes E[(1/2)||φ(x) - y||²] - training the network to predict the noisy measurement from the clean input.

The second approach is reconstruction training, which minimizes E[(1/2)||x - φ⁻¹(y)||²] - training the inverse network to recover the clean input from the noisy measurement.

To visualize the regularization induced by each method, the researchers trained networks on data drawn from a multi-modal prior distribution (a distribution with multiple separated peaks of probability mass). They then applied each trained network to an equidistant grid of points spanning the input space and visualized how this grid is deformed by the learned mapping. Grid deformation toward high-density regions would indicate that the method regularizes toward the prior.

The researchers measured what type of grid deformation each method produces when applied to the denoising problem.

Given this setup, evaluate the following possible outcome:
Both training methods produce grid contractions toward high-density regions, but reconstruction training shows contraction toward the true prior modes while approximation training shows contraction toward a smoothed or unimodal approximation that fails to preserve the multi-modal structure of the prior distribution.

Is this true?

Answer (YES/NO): NO